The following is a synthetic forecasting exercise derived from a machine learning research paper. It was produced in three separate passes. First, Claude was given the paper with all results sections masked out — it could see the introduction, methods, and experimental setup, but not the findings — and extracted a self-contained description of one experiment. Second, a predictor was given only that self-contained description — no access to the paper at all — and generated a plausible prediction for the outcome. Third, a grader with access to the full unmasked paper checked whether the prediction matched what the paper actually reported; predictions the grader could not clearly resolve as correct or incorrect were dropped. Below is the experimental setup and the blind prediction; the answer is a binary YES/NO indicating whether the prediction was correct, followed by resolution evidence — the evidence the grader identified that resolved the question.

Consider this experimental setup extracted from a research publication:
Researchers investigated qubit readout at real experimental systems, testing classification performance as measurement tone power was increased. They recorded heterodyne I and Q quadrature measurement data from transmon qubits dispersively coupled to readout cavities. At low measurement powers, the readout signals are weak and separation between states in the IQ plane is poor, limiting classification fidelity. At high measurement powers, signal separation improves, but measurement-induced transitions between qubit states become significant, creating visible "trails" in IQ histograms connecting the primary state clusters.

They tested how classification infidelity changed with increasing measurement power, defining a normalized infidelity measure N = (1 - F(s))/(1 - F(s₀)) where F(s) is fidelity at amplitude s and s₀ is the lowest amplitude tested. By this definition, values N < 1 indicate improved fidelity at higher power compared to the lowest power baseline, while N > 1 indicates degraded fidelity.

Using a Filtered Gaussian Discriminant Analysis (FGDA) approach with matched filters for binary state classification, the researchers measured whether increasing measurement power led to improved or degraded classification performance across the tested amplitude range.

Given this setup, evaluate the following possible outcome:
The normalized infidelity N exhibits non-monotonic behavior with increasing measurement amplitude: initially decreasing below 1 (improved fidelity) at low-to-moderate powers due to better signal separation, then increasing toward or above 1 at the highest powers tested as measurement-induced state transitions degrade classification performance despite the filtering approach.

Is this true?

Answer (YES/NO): NO